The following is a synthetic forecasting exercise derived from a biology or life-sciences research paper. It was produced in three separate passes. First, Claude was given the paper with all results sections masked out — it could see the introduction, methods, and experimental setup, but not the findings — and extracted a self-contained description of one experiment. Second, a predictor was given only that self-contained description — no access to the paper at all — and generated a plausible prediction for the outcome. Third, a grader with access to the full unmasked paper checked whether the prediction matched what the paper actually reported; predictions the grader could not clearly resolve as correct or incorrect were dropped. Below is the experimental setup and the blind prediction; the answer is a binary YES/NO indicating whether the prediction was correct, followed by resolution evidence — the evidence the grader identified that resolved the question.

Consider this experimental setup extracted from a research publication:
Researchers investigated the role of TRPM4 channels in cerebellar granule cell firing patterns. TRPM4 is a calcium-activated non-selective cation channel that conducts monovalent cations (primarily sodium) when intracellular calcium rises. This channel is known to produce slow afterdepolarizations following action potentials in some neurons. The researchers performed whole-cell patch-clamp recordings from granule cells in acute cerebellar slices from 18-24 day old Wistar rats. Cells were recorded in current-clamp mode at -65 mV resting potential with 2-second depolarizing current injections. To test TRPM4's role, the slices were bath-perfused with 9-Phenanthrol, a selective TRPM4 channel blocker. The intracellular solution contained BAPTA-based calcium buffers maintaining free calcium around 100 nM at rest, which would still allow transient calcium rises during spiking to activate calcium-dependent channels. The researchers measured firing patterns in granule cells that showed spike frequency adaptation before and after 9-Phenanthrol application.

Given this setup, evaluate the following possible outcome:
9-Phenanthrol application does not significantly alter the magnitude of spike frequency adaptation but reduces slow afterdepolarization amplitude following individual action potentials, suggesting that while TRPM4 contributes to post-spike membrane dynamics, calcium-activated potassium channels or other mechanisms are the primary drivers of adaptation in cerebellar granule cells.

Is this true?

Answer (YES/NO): NO